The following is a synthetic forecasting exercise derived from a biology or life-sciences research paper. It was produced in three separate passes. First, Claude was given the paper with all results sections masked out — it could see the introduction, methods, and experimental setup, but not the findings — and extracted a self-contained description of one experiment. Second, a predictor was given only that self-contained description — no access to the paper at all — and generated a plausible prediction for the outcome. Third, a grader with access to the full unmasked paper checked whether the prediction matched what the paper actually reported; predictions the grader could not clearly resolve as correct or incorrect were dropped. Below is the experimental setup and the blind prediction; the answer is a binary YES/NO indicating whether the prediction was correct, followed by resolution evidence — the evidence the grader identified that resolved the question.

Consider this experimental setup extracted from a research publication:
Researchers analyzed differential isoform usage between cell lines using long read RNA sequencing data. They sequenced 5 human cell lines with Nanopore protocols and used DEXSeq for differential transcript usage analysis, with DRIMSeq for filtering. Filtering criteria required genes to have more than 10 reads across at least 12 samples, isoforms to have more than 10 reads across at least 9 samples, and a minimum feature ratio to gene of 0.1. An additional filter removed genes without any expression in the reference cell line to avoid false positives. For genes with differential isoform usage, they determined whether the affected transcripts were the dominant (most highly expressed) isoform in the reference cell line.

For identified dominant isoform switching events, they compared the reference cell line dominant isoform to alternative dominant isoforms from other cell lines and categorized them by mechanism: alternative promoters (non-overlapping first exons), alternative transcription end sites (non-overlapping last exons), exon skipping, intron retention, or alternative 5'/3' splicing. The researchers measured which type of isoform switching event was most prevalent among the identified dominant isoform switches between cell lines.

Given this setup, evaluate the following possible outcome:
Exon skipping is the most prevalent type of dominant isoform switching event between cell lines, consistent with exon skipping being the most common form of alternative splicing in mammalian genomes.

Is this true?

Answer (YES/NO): NO